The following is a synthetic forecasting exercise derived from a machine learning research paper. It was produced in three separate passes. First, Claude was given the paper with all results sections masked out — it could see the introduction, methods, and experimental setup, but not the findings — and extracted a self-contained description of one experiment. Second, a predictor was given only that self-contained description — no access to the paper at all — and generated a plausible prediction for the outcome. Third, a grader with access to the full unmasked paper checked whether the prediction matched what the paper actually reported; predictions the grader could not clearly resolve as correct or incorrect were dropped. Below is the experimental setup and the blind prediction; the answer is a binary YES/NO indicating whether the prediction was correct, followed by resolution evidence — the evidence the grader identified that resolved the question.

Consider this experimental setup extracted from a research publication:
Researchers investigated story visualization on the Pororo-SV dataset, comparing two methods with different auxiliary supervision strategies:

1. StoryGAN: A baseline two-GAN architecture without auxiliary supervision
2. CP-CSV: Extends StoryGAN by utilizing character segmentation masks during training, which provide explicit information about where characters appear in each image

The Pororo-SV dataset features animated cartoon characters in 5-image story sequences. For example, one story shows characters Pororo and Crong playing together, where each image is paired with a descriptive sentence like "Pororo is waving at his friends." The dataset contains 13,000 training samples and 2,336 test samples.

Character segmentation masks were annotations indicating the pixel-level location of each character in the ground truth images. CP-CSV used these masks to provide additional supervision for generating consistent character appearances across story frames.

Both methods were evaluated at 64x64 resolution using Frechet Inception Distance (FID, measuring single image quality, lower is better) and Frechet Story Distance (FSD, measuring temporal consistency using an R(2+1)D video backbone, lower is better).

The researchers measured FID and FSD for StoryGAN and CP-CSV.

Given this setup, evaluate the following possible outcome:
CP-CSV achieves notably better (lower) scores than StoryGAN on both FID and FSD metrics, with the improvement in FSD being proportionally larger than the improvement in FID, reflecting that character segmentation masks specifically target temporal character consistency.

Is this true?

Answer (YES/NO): YES